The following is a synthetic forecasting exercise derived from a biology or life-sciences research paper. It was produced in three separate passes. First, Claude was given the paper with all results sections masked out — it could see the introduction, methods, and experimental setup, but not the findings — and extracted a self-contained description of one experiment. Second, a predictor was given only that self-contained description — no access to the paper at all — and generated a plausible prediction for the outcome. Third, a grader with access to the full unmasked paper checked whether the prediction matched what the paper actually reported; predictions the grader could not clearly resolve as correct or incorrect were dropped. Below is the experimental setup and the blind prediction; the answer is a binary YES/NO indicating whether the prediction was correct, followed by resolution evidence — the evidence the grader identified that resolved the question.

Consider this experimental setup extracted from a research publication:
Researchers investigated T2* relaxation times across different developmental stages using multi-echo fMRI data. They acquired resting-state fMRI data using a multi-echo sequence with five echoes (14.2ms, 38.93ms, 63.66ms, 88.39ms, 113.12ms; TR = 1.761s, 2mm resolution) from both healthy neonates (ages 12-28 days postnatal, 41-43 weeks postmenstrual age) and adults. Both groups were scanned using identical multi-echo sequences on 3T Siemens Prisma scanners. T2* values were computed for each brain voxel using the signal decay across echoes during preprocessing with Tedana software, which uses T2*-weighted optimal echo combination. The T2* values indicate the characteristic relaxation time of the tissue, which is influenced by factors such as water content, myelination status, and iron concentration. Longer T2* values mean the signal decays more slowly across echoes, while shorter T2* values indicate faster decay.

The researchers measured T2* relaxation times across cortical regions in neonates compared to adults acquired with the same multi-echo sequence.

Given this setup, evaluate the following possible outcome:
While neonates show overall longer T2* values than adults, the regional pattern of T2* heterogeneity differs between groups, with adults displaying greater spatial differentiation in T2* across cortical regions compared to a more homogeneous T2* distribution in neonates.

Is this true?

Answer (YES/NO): NO